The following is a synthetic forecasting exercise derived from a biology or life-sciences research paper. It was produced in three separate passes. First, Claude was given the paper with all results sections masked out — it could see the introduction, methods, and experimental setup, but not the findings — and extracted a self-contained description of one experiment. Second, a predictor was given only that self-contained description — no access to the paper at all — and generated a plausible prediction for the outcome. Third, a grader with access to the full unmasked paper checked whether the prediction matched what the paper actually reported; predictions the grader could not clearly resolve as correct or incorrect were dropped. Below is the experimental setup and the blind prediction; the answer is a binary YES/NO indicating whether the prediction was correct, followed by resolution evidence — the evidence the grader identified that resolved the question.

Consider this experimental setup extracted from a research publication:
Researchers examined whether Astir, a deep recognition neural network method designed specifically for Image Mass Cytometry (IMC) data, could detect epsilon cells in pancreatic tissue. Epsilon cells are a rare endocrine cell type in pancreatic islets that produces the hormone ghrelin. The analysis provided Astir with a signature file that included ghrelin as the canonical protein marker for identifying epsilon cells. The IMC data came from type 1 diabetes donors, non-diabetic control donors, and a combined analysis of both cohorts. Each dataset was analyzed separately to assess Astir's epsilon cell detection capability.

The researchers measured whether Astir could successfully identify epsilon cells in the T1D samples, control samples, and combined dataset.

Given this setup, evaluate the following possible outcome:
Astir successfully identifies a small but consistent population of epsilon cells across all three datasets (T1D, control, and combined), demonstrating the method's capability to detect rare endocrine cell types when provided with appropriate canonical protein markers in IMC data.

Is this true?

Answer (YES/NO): NO